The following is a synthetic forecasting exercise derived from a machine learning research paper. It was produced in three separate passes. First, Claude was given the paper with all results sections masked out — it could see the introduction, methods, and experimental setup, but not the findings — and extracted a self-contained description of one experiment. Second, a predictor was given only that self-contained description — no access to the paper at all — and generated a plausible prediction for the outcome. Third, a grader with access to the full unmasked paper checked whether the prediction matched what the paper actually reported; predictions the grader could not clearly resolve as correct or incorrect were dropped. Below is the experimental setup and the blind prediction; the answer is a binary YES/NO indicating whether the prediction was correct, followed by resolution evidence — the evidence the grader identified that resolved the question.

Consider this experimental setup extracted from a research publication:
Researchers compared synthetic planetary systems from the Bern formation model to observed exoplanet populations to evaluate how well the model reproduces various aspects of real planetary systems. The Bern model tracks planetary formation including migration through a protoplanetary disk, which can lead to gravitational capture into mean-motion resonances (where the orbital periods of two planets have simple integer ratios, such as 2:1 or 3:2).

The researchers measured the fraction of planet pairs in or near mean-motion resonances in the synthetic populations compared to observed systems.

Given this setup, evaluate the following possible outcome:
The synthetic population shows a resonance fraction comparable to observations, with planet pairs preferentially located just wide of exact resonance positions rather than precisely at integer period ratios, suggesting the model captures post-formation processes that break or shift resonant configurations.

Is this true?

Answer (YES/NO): NO